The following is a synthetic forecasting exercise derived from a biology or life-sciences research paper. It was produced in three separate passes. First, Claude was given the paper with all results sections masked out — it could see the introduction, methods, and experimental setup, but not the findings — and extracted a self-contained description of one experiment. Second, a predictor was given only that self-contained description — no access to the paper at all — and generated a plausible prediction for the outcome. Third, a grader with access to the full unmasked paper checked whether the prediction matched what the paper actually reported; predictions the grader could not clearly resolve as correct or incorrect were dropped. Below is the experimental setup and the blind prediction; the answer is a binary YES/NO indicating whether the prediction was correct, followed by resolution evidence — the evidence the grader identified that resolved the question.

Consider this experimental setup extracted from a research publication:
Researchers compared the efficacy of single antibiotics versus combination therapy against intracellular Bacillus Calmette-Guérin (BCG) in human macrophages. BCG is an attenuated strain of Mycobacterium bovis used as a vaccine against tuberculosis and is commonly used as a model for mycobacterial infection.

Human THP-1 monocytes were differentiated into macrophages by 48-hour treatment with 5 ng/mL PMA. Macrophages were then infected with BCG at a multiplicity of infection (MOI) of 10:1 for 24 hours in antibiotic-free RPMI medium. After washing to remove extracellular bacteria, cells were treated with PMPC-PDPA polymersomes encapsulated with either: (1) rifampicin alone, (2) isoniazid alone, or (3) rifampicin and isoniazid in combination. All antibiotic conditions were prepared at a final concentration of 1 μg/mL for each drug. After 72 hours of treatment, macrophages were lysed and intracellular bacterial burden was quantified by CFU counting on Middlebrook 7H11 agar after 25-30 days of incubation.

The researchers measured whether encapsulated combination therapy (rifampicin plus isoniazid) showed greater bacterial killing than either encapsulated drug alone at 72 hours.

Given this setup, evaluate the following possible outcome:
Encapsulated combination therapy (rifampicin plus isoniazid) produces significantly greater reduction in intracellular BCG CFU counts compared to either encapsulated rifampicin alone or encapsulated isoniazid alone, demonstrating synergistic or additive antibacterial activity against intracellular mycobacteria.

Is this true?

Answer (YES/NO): YES